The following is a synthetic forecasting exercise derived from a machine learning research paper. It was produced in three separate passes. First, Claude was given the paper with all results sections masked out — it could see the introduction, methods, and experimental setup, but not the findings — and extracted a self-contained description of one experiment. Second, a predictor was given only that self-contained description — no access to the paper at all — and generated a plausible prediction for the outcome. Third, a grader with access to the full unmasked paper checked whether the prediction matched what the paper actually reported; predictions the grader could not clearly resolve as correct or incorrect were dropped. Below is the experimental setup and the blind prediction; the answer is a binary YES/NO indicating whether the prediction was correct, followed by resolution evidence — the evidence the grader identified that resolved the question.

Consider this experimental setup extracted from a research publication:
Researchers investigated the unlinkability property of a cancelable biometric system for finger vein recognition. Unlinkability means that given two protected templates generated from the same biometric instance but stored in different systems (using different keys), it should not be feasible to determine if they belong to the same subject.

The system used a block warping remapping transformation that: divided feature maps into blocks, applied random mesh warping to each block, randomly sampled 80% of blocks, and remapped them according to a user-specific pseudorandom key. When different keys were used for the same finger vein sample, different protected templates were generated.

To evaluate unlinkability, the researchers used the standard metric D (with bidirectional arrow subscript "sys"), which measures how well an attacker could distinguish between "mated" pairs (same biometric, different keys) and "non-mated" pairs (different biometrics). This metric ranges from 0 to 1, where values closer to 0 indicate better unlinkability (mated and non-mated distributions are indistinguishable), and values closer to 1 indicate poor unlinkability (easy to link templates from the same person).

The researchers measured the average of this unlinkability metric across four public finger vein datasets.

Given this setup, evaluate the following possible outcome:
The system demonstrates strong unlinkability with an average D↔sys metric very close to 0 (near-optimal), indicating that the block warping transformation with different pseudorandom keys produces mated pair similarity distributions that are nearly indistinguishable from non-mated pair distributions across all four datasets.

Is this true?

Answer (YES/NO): YES